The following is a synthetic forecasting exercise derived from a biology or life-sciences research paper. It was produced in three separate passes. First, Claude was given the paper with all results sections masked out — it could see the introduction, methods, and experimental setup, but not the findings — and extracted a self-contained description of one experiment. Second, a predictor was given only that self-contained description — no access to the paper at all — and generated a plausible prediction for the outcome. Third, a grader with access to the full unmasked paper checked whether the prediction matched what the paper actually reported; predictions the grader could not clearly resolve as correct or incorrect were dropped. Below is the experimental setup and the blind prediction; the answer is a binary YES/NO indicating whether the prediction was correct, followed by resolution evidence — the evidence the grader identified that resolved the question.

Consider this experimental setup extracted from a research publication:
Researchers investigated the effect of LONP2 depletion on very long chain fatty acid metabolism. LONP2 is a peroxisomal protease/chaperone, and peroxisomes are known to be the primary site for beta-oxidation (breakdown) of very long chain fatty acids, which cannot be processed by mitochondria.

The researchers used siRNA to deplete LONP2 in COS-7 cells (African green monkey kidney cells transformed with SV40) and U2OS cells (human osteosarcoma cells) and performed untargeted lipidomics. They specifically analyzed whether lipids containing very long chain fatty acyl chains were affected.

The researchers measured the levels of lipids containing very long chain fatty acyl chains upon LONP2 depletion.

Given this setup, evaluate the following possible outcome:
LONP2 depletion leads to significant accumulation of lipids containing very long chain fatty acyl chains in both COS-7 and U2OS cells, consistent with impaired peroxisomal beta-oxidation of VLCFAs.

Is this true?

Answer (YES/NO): YES